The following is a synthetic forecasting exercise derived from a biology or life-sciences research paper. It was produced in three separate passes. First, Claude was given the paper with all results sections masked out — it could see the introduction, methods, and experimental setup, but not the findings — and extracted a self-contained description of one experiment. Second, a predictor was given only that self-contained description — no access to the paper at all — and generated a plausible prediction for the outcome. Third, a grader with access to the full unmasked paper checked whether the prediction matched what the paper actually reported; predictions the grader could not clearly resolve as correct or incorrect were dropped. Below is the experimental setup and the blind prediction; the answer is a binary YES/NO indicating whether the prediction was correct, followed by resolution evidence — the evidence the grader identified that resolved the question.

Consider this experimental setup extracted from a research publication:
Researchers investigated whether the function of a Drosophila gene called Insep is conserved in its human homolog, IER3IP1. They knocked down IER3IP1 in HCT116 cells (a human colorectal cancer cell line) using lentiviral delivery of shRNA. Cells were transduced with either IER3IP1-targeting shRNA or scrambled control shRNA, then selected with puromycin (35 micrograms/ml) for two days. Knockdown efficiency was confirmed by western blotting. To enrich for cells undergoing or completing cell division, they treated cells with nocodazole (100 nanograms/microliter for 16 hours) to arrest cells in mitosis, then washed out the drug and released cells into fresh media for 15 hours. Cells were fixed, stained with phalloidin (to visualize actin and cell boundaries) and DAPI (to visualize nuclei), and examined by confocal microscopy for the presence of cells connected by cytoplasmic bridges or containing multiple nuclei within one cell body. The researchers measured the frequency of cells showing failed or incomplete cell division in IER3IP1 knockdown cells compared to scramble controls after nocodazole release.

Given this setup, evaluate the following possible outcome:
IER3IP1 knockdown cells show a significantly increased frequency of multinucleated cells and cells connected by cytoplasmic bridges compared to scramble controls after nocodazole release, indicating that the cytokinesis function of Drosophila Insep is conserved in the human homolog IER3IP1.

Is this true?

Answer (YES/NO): YES